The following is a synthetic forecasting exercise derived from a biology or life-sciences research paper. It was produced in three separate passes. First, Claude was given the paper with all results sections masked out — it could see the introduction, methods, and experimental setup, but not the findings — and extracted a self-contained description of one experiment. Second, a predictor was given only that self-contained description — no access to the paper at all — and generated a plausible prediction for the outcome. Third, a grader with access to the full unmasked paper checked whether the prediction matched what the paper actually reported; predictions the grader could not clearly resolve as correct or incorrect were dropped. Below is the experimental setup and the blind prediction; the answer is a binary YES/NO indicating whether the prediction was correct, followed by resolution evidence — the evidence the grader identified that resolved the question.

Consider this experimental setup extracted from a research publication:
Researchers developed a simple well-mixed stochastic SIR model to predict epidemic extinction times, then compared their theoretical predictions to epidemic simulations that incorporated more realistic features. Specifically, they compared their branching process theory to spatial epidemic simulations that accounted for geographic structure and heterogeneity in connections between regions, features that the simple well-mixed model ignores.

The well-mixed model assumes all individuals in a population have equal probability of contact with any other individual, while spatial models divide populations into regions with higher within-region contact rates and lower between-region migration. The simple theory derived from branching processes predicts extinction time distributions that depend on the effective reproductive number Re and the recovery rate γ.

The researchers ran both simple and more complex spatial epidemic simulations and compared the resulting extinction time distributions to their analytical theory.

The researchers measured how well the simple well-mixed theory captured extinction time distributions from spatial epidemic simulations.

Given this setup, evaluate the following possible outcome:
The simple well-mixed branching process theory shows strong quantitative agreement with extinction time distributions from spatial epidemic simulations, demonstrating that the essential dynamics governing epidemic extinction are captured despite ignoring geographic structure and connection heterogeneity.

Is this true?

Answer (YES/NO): YES